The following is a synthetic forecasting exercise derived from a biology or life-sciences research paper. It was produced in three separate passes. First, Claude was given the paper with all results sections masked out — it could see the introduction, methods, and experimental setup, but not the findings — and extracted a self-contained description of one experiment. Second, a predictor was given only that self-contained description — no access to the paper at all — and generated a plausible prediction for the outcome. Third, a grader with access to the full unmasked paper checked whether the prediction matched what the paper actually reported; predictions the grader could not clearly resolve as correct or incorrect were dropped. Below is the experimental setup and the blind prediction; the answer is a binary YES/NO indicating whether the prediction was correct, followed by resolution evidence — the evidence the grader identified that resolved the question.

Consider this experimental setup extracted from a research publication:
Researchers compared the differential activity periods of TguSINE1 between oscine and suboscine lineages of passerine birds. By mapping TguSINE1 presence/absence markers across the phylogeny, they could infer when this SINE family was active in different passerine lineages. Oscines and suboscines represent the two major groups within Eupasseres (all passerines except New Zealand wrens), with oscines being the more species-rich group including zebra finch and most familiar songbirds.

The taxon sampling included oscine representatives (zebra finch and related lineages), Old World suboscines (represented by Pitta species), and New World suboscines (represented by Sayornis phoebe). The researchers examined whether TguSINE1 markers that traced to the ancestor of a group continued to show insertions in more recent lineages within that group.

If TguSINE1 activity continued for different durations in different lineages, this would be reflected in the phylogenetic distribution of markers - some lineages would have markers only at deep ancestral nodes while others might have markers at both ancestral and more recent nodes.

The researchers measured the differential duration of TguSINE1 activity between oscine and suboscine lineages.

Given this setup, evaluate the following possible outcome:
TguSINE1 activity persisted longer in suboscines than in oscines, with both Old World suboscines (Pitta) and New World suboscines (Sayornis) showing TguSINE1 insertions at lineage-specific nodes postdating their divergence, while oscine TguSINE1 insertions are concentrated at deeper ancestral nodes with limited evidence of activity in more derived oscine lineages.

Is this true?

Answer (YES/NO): NO